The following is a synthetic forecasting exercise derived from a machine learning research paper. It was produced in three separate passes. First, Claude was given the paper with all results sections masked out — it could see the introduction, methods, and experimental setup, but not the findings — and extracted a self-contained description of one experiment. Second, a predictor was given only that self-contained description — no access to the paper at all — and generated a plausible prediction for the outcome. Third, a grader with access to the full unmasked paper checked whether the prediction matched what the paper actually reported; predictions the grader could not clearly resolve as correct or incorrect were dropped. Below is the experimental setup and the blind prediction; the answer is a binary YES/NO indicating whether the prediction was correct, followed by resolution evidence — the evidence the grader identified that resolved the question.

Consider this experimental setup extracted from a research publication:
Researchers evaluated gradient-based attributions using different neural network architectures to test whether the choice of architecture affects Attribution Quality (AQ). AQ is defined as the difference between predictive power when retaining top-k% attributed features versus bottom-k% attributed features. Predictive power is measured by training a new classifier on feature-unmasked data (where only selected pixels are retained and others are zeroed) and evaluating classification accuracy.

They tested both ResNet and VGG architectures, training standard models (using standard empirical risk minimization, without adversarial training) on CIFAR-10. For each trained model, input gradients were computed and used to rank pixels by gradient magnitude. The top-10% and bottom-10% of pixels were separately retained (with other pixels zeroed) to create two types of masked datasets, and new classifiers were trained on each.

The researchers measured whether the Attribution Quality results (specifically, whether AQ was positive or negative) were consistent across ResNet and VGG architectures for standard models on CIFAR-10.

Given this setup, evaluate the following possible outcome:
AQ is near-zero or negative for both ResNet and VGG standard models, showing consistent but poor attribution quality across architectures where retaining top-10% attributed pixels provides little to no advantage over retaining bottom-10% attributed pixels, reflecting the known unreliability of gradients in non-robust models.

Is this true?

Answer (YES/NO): YES